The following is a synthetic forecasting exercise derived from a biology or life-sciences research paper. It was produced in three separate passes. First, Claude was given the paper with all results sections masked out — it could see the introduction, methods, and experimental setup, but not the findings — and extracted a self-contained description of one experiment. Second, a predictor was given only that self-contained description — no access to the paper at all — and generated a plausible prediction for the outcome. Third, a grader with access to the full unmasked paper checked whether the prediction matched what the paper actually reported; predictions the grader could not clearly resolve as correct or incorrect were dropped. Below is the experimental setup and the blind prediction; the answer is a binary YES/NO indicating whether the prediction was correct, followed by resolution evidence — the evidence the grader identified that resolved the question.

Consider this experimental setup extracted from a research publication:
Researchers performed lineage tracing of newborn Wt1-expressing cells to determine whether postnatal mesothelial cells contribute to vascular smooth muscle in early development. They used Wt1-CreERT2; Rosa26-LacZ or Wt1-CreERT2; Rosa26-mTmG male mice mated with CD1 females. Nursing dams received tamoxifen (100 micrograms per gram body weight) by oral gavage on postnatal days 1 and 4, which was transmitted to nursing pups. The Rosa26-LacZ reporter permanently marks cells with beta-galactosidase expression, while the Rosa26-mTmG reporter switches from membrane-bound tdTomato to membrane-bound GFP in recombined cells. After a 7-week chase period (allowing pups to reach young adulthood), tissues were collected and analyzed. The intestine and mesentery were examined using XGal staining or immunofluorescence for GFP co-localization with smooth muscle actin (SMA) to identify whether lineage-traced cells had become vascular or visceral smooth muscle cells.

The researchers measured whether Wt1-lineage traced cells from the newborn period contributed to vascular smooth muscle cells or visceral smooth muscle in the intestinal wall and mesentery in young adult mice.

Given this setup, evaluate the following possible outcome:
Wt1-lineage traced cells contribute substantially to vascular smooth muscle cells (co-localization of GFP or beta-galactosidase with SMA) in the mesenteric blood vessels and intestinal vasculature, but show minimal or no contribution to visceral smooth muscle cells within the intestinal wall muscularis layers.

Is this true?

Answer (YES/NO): NO